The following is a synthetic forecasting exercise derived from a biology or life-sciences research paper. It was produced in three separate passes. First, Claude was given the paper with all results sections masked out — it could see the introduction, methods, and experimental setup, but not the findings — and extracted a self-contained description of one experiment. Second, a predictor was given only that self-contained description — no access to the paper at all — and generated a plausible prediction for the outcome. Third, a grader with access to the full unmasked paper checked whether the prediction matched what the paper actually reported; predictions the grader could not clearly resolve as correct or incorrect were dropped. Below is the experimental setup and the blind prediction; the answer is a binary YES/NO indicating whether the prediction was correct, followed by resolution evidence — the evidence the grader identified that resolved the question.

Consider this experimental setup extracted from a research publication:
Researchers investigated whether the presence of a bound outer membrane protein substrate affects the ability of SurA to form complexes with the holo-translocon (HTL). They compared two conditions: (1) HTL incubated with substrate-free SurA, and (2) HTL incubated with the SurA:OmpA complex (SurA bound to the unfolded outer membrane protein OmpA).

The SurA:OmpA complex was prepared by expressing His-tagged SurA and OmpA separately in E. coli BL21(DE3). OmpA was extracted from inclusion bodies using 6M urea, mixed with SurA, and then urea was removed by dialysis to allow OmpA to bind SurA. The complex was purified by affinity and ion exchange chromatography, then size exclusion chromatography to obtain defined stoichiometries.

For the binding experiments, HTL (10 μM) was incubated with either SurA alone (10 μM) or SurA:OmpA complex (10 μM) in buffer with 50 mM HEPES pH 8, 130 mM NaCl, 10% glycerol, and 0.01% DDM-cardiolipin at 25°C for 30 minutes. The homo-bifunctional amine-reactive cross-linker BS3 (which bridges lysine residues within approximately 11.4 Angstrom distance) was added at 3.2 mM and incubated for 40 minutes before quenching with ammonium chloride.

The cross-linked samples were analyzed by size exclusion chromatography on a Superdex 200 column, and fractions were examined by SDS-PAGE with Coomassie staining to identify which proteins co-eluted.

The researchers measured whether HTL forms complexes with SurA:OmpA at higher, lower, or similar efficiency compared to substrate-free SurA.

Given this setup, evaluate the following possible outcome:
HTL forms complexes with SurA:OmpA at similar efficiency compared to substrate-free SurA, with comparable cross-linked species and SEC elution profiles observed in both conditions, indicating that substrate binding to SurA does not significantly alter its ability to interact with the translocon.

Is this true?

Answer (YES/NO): NO